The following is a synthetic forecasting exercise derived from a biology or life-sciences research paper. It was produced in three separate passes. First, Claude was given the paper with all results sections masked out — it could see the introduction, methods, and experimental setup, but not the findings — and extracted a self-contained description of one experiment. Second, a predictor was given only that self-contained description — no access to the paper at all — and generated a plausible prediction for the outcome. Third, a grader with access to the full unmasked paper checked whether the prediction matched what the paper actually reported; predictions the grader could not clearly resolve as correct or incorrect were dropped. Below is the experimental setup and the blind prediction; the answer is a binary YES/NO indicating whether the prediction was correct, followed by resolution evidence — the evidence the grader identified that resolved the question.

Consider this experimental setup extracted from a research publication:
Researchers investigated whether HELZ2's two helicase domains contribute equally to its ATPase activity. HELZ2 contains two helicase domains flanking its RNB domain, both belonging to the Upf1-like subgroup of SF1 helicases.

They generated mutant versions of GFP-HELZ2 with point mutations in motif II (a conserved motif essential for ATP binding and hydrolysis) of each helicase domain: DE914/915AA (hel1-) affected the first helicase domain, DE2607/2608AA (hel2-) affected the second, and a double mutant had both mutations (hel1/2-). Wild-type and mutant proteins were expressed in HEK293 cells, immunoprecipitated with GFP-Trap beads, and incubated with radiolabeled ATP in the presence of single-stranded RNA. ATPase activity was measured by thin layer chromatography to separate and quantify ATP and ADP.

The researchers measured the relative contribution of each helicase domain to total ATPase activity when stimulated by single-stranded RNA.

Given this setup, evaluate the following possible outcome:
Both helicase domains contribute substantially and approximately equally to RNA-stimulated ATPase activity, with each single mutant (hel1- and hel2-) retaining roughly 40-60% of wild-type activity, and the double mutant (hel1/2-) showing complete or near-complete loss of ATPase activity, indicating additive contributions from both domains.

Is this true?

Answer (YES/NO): NO